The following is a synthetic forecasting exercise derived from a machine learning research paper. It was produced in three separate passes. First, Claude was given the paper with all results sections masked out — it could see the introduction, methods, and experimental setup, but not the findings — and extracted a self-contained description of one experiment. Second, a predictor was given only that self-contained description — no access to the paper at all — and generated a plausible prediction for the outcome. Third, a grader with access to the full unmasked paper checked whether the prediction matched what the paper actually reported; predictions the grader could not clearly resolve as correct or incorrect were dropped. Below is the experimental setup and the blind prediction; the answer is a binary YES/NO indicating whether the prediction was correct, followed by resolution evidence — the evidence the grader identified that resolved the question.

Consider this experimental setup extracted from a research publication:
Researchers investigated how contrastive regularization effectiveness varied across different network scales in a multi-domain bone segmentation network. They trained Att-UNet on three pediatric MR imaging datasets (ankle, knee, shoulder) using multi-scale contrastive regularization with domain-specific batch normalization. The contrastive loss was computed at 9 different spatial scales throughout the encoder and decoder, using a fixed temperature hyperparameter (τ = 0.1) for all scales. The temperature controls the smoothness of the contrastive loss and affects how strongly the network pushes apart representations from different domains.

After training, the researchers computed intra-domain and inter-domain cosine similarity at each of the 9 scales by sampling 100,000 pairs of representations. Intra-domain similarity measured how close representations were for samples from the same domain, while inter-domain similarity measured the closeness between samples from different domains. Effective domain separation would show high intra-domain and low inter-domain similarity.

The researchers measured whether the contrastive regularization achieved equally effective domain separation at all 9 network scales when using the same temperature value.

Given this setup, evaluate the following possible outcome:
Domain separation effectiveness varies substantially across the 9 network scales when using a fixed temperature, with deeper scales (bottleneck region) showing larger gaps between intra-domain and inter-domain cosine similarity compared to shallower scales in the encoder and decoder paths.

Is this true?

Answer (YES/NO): NO